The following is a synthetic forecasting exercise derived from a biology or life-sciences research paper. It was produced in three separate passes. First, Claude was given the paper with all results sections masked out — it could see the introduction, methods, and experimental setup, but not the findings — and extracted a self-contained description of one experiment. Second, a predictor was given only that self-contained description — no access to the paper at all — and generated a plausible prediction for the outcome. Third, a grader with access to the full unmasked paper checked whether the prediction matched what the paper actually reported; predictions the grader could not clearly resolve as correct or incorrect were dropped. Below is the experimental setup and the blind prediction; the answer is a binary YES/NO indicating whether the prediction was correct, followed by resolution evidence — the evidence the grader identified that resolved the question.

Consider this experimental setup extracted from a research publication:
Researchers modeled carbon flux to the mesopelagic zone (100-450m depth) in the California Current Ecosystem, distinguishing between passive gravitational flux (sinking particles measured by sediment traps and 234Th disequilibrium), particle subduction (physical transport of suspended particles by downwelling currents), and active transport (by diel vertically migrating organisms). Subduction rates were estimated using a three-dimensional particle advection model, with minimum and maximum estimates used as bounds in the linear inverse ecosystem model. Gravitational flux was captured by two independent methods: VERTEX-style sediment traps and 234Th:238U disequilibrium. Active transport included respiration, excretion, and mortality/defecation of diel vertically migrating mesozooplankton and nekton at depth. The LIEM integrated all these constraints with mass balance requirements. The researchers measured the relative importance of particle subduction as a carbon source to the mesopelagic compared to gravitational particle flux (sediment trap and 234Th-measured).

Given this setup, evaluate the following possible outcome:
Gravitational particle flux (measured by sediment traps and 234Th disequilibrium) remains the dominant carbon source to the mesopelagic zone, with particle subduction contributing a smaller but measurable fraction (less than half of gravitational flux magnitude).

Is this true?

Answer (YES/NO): NO